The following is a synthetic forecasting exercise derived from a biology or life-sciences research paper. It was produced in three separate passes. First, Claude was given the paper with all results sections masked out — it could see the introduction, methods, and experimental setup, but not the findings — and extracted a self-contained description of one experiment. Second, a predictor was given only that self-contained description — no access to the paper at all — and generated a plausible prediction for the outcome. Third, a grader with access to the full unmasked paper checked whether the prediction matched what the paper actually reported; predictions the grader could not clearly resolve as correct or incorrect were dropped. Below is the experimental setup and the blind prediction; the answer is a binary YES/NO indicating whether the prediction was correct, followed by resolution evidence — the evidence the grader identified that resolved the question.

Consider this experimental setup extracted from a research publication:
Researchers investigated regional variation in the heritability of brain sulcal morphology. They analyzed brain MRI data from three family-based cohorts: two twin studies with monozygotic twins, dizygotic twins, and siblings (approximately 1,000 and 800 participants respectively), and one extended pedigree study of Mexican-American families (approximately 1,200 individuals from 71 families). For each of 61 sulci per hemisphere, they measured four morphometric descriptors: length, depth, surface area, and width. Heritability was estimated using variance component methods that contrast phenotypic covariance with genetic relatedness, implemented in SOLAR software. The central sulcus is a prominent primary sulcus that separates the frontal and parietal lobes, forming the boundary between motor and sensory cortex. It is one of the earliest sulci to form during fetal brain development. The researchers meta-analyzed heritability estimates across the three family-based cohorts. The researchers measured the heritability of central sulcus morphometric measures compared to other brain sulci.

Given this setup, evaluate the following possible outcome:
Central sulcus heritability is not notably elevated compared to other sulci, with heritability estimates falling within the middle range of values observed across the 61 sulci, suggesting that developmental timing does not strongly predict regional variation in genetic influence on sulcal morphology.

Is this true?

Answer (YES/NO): NO